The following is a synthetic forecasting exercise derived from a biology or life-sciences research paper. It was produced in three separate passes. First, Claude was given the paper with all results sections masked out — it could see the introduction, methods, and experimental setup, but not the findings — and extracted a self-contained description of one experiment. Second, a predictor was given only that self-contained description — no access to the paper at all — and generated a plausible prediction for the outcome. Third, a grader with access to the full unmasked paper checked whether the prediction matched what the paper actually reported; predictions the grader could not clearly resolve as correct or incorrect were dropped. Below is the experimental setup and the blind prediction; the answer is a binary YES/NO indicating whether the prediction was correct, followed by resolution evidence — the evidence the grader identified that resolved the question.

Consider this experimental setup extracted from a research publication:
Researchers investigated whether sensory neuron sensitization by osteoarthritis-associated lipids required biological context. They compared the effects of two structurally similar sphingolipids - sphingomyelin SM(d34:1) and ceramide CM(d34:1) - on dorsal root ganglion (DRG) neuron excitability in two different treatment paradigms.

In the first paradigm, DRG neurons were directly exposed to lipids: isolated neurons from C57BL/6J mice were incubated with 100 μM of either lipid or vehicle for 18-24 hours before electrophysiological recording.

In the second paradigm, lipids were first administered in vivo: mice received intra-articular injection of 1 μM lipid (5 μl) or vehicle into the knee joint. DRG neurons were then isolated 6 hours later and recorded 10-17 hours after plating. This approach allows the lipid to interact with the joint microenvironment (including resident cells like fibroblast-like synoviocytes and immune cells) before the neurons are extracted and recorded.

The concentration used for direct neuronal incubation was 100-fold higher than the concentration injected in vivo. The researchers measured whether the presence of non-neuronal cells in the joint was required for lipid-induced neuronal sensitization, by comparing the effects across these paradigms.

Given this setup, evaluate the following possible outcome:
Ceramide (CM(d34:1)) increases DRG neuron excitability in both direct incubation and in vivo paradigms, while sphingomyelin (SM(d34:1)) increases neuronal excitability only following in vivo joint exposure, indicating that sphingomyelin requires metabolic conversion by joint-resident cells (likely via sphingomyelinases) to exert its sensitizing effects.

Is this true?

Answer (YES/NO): NO